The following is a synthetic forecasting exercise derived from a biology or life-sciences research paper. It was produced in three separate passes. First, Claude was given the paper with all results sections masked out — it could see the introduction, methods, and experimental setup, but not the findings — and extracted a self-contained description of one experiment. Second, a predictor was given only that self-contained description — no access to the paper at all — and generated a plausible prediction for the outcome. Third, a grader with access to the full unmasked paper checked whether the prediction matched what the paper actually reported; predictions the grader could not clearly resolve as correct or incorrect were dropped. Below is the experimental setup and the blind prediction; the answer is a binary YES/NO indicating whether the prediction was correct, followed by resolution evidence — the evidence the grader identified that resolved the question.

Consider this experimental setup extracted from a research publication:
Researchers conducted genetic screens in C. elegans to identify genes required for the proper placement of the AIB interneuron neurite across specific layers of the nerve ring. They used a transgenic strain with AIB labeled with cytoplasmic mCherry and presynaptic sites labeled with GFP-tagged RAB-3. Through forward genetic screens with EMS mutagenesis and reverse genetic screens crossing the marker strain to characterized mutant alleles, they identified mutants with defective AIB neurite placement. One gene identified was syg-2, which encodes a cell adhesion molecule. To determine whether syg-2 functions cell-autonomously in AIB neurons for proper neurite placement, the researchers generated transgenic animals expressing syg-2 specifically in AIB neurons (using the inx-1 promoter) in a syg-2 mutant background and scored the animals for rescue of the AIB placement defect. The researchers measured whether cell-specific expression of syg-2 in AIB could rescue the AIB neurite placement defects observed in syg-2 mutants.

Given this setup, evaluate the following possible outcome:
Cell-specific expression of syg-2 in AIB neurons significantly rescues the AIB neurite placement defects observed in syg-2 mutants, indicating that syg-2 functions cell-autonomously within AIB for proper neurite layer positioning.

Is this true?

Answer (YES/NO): YES